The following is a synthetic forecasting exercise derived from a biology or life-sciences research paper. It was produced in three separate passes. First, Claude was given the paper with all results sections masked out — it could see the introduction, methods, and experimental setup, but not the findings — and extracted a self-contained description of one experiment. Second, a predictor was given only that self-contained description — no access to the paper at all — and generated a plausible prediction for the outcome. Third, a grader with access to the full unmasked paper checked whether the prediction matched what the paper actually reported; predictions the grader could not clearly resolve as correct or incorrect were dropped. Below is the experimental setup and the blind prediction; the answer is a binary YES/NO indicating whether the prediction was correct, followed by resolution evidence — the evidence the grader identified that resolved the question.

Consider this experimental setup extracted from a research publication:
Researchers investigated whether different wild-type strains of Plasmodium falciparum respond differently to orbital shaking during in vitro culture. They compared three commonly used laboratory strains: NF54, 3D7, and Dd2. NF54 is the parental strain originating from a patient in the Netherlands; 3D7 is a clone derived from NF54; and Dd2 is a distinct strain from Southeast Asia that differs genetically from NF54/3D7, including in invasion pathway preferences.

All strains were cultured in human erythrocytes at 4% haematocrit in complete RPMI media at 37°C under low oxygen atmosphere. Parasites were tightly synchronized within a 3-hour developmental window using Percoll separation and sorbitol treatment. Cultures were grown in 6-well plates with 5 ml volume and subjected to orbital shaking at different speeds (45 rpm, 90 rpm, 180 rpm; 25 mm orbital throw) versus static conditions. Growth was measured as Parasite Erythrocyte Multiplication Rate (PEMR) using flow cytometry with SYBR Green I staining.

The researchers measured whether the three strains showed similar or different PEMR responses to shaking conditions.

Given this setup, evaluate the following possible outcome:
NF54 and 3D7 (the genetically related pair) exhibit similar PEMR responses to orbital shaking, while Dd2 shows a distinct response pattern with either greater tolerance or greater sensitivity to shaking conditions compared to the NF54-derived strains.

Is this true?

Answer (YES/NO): YES